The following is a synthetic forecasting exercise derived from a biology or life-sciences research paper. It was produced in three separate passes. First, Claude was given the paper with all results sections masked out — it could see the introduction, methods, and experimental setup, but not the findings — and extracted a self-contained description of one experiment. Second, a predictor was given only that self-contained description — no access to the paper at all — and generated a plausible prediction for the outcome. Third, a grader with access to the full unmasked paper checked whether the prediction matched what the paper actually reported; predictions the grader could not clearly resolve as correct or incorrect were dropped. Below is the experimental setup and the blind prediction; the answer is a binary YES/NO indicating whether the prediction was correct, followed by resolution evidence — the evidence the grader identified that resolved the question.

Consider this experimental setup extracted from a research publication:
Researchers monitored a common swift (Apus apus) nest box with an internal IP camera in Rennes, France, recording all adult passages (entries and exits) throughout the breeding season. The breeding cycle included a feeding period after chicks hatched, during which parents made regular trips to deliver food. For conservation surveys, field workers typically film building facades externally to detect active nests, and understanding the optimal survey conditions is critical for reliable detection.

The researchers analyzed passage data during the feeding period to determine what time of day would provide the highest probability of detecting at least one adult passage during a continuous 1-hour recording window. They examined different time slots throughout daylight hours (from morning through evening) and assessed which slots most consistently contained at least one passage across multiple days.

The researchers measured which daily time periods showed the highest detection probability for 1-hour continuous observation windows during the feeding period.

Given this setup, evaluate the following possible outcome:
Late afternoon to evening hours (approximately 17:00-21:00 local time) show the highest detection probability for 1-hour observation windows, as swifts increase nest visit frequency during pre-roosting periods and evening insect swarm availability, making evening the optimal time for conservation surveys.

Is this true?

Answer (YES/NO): YES